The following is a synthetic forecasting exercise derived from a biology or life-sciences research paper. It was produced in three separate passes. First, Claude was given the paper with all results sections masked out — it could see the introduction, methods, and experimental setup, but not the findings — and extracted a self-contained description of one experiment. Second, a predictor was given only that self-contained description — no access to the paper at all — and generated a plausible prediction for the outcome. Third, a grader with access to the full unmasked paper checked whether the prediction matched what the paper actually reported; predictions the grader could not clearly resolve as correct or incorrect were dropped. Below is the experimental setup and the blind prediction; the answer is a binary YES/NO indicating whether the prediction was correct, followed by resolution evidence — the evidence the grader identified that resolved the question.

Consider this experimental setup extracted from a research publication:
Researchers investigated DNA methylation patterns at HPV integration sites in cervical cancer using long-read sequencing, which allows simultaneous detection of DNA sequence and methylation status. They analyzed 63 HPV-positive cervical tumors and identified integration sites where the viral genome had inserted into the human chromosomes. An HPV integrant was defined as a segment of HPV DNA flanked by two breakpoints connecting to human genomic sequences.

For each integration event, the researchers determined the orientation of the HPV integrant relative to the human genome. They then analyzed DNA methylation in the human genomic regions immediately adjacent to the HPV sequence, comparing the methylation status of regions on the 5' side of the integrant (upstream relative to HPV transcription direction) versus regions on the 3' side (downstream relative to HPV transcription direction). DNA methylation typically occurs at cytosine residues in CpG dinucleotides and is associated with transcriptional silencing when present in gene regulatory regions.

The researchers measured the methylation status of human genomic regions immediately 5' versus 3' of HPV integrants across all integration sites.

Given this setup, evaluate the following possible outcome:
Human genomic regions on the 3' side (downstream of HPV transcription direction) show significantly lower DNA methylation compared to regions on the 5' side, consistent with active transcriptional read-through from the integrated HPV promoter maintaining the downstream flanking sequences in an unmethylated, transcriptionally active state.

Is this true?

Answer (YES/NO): YES